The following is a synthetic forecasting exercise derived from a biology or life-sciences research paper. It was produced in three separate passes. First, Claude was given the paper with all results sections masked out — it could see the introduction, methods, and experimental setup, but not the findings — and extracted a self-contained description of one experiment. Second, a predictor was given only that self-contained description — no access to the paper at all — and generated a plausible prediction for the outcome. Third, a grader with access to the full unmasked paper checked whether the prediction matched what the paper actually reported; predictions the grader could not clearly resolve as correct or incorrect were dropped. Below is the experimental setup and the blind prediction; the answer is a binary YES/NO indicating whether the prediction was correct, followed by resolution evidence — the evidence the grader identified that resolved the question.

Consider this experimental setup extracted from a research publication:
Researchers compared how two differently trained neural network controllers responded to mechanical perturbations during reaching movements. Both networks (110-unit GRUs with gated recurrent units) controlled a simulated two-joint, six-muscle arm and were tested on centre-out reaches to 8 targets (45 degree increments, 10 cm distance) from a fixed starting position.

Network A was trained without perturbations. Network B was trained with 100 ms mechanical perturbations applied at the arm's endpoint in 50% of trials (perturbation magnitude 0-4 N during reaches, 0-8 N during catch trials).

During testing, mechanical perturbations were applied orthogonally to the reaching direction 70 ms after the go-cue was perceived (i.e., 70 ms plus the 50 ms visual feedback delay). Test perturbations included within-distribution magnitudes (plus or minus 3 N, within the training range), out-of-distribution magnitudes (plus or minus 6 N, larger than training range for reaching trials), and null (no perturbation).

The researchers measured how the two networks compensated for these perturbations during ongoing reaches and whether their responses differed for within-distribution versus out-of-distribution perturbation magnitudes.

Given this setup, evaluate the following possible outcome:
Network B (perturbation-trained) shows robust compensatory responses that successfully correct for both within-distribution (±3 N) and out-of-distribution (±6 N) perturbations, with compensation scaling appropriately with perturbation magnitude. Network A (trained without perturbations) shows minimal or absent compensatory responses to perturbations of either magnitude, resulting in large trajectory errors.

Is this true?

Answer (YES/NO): NO